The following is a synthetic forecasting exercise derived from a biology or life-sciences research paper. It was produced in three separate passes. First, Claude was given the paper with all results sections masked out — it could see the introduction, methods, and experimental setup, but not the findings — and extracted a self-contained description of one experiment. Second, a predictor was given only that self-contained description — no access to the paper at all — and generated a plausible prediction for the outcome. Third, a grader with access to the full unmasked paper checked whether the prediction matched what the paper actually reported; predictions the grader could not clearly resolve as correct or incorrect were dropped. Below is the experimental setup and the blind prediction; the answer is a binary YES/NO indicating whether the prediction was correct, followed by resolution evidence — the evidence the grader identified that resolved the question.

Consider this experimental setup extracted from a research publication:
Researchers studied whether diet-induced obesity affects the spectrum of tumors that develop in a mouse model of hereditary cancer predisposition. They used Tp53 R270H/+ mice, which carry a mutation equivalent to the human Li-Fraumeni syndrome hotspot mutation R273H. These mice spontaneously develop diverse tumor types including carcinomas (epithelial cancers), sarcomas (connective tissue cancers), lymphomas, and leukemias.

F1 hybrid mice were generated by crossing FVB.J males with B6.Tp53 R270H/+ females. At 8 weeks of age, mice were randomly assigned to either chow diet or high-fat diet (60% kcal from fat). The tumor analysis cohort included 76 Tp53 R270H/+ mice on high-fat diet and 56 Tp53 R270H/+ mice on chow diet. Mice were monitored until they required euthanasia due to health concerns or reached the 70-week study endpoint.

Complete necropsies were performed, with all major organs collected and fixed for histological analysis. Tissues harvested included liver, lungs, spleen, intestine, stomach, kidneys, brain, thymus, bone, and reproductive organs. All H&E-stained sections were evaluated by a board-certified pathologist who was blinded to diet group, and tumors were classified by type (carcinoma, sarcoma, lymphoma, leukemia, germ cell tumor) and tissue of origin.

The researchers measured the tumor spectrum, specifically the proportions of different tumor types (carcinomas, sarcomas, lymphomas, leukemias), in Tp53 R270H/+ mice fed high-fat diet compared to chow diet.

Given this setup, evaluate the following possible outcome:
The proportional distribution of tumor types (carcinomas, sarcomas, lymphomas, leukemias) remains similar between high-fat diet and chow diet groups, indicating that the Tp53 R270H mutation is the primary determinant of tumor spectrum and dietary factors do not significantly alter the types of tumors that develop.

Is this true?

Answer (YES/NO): YES